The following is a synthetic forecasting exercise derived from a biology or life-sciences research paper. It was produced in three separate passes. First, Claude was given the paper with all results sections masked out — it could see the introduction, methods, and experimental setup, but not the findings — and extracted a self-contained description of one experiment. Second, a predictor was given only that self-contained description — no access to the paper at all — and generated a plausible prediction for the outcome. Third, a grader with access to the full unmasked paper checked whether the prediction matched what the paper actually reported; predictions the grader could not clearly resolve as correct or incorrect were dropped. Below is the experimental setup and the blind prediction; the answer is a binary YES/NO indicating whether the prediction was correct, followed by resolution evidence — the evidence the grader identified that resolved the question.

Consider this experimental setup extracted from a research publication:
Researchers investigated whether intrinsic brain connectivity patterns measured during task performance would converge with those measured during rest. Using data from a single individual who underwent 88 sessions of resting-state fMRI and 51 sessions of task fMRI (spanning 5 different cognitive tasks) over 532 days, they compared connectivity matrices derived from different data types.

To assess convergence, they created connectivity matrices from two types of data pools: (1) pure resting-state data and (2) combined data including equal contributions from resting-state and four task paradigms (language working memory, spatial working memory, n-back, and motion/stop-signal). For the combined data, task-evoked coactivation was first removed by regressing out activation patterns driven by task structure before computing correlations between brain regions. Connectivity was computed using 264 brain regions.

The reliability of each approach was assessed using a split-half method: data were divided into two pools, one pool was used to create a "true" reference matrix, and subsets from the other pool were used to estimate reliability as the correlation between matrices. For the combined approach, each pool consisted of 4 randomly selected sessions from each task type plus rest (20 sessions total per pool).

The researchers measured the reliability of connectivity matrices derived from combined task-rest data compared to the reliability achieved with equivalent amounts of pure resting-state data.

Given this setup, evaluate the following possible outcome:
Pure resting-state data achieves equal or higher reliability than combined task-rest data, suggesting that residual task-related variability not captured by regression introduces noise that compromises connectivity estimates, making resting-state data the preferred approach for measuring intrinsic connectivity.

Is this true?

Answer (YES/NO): NO